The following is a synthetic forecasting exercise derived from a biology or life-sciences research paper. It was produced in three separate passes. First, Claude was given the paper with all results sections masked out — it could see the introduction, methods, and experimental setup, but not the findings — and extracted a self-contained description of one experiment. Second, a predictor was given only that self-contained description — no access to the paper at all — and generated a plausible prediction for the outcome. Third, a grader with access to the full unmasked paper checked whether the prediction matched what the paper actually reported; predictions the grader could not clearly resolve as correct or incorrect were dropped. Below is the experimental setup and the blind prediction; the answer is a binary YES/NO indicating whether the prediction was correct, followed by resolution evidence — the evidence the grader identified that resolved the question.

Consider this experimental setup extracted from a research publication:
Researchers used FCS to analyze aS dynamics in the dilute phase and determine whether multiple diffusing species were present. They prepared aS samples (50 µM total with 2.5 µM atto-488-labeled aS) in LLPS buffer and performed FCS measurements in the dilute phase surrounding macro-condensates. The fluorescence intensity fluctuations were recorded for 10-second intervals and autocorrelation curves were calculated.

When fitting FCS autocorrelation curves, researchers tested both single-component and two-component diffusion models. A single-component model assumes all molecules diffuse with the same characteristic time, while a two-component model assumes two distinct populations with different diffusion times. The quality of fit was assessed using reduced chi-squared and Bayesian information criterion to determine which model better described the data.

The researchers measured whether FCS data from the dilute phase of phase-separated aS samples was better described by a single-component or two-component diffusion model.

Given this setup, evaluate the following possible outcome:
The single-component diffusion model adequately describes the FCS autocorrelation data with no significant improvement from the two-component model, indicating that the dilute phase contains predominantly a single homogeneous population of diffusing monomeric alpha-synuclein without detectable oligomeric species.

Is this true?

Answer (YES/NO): NO